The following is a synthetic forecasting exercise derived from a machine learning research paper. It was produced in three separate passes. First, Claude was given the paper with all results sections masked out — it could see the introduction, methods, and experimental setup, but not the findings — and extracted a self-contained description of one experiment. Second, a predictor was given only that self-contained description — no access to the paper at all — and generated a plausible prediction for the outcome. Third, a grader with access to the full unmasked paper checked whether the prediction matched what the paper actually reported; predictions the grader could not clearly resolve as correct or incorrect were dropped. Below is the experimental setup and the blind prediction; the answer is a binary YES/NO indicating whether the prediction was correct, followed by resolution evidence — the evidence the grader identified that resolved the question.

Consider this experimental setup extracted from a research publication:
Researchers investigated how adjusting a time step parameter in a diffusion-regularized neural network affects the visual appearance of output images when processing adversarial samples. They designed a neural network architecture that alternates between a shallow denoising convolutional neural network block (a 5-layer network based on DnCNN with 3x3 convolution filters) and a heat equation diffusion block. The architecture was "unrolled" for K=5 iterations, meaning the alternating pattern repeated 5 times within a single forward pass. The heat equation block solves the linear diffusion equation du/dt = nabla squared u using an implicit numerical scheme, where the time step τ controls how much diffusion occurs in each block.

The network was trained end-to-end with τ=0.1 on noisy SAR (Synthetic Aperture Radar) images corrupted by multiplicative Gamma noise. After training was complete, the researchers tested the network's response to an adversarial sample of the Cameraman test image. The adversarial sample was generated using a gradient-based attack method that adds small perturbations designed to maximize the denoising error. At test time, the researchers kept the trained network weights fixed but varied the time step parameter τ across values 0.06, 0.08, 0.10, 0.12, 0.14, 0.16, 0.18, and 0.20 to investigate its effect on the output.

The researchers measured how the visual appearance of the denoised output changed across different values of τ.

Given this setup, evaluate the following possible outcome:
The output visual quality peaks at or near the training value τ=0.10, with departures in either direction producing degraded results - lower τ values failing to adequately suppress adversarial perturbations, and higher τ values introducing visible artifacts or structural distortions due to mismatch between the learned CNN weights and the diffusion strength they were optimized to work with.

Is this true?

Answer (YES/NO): NO